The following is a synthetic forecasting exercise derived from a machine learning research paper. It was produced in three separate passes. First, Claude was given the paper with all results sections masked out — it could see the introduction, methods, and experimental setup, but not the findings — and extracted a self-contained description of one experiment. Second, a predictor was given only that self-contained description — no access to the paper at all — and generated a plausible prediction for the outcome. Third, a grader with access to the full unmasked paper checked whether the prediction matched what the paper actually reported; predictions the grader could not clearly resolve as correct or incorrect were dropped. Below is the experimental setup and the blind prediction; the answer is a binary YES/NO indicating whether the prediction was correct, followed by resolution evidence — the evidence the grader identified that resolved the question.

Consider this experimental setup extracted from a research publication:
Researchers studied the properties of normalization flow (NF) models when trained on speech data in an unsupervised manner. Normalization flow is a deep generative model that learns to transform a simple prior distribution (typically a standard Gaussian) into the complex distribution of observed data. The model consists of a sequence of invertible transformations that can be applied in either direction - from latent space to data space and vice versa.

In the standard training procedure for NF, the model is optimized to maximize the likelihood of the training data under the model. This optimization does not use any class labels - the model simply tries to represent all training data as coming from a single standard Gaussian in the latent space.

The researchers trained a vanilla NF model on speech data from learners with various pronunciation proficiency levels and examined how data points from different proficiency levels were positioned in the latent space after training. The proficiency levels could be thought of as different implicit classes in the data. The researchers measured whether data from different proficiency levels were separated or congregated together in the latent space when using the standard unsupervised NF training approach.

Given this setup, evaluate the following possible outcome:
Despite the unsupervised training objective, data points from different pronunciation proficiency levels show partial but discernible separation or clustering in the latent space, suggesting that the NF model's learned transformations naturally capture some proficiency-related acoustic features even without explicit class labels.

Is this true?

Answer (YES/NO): NO